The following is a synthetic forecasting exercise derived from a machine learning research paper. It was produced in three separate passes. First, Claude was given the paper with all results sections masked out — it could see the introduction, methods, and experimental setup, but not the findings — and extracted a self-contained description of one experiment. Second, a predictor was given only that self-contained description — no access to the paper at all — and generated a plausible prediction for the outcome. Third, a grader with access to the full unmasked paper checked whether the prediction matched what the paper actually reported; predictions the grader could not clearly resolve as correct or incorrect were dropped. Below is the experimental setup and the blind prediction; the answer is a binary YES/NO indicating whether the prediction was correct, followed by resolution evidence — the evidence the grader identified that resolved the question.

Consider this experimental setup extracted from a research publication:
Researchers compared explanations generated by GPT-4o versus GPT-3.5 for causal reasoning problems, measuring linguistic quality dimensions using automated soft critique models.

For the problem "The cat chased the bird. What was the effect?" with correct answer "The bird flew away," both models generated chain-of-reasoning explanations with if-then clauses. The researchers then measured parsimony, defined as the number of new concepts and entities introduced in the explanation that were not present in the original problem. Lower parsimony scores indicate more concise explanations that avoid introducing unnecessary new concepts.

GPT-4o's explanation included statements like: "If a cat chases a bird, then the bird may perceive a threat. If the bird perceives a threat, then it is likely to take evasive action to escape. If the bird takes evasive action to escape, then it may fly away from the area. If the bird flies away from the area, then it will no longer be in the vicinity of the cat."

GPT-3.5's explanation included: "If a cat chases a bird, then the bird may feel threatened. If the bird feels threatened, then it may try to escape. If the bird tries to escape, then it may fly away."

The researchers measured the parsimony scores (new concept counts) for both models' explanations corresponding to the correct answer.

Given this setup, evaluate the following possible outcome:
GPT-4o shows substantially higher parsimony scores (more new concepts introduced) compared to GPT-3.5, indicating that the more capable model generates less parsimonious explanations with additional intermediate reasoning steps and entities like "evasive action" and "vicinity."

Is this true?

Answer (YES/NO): YES